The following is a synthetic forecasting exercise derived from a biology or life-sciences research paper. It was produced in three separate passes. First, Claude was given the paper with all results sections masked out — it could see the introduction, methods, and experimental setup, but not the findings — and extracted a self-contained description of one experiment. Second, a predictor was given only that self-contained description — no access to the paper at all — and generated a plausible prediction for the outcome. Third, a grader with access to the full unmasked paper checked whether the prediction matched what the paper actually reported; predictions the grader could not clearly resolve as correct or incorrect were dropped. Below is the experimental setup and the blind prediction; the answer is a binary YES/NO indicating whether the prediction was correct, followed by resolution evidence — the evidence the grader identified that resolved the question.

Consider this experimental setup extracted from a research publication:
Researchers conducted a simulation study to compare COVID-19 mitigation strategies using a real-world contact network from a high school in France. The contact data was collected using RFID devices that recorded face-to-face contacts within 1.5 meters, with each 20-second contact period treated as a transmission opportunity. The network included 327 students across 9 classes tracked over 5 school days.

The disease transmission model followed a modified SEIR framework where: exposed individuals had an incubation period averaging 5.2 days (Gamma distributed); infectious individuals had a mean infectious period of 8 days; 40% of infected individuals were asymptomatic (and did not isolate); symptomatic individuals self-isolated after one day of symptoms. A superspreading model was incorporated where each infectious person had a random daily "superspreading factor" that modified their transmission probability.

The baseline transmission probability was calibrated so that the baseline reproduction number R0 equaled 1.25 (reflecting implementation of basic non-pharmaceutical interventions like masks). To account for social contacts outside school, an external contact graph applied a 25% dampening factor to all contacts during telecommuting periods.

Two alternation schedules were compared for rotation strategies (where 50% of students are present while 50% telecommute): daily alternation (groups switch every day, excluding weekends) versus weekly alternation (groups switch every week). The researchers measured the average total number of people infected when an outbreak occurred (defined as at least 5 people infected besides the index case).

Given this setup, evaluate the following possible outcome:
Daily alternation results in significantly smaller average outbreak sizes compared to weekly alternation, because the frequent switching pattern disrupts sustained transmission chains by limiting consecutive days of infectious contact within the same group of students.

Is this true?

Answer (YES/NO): NO